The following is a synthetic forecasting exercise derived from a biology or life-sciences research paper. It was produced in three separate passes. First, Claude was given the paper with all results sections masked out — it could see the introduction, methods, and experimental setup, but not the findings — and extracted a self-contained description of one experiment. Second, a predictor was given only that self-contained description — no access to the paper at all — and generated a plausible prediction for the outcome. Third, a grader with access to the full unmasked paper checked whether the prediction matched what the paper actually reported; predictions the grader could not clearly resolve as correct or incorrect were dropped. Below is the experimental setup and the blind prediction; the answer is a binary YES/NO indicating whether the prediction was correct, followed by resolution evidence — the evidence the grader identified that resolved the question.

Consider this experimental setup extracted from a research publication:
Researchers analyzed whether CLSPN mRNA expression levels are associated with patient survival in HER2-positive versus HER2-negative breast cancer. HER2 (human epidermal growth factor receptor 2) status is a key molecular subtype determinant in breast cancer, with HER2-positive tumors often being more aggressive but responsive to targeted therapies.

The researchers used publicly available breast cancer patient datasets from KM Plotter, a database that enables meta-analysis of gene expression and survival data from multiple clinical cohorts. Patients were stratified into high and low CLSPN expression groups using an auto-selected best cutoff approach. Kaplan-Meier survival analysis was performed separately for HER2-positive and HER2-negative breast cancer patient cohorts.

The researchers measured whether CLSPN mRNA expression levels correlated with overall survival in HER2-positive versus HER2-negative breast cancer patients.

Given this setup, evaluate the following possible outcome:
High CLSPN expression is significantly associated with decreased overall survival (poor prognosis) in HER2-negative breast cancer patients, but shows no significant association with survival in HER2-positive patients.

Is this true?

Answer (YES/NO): NO